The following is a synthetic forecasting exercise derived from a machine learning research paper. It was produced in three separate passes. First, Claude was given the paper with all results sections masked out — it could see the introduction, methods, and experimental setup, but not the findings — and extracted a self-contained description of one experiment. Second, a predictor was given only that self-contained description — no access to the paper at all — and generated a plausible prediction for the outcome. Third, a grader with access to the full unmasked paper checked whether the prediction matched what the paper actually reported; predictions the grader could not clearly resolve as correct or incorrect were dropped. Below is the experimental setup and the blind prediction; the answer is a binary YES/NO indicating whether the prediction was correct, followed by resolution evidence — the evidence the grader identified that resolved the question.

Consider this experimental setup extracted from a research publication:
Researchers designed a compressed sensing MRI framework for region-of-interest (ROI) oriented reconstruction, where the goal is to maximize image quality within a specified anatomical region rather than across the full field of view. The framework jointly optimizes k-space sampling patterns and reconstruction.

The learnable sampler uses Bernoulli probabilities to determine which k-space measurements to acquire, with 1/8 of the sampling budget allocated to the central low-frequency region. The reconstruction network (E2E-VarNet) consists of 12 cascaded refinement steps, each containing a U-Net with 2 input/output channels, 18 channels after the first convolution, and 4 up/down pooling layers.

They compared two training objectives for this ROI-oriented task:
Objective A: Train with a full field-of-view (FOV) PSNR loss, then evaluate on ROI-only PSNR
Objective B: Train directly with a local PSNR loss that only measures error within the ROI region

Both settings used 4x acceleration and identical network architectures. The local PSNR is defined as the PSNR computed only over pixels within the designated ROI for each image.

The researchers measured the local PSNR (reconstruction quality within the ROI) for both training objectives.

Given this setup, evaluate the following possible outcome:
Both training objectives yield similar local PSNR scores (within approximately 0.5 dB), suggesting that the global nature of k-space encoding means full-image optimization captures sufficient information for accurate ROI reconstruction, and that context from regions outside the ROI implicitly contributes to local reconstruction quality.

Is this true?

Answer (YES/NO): NO